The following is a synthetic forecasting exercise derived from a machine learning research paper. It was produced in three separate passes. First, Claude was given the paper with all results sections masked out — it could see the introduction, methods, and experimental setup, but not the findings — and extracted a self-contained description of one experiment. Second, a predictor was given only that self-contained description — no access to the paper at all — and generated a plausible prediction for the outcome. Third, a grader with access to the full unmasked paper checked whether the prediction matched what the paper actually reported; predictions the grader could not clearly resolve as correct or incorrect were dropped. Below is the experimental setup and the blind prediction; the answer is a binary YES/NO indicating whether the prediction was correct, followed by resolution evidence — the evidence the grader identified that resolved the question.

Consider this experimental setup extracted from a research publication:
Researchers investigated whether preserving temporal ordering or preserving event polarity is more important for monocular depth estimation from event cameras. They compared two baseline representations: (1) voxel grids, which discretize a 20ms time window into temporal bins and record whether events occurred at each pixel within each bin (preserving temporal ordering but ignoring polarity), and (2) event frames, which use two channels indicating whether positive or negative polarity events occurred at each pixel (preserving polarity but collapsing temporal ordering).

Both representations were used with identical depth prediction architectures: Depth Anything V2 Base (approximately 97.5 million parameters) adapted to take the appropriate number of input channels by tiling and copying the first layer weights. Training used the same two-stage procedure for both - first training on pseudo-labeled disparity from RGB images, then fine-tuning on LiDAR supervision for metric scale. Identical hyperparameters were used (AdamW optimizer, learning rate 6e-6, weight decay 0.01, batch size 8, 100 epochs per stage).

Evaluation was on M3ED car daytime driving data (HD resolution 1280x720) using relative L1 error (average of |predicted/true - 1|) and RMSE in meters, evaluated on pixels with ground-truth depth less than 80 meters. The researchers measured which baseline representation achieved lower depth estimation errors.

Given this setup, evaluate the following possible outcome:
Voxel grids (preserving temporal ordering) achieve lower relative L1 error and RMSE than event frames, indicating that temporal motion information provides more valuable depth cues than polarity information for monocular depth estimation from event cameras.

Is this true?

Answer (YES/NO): YES